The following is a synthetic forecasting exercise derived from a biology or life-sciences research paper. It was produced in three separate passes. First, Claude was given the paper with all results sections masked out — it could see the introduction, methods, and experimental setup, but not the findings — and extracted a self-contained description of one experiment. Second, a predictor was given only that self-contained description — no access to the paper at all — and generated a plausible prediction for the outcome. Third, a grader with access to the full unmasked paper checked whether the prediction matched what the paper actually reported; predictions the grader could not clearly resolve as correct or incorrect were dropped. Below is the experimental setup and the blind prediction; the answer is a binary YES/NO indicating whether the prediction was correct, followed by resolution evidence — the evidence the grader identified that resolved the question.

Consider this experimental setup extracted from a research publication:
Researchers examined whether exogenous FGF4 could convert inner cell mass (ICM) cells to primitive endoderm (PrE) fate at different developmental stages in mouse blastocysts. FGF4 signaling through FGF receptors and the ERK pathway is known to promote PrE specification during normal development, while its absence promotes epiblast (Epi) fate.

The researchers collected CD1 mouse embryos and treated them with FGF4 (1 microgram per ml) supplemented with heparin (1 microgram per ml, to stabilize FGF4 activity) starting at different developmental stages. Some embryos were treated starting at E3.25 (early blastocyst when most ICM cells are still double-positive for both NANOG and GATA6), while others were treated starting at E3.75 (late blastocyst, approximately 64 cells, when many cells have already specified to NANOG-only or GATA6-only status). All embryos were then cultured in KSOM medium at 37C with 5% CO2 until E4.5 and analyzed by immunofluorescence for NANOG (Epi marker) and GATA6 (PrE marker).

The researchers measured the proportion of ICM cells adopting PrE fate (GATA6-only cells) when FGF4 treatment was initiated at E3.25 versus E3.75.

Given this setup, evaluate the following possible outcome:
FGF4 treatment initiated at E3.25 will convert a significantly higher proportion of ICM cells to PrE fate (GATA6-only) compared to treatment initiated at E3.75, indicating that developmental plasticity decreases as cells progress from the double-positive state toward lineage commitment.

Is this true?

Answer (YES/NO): YES